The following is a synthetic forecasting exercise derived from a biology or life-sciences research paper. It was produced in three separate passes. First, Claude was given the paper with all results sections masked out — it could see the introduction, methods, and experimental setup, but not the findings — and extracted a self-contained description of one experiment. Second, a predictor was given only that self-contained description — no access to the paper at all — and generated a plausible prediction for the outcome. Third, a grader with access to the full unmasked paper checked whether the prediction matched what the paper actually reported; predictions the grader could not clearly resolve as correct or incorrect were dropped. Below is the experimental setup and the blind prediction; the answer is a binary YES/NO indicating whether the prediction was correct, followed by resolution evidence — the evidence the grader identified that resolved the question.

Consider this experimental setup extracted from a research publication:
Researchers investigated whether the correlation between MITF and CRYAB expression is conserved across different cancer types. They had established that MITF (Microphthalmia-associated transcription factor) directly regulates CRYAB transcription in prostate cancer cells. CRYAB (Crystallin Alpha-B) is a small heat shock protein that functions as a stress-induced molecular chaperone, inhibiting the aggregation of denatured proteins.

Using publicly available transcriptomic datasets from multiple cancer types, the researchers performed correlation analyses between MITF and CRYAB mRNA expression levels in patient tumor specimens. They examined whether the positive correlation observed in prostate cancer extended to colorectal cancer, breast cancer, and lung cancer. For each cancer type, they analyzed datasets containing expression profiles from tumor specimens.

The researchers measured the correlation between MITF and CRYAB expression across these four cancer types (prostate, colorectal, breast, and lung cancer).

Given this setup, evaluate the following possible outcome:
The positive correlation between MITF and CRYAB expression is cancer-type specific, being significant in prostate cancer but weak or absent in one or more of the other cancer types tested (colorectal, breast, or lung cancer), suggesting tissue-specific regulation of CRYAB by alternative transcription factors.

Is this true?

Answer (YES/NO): YES